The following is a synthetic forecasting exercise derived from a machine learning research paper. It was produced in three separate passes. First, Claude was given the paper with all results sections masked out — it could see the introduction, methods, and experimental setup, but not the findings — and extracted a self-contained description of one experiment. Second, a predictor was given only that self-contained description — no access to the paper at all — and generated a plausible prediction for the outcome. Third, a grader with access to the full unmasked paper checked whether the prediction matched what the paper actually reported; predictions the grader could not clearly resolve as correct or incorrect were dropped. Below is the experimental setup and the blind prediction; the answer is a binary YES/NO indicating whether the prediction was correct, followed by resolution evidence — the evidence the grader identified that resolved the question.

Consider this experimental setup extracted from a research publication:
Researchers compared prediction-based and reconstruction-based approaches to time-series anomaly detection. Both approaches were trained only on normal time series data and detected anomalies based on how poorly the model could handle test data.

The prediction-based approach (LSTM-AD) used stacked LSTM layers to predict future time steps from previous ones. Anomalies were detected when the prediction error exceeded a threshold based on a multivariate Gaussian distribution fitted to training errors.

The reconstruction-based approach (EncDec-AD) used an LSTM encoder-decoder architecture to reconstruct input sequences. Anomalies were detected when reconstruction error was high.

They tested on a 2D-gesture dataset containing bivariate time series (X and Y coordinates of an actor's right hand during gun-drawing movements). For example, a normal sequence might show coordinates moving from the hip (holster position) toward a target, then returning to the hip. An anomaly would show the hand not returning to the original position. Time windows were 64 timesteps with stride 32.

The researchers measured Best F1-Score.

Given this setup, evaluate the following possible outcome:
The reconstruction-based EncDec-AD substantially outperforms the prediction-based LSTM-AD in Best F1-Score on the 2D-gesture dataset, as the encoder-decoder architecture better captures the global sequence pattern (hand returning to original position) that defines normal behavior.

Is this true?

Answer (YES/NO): NO